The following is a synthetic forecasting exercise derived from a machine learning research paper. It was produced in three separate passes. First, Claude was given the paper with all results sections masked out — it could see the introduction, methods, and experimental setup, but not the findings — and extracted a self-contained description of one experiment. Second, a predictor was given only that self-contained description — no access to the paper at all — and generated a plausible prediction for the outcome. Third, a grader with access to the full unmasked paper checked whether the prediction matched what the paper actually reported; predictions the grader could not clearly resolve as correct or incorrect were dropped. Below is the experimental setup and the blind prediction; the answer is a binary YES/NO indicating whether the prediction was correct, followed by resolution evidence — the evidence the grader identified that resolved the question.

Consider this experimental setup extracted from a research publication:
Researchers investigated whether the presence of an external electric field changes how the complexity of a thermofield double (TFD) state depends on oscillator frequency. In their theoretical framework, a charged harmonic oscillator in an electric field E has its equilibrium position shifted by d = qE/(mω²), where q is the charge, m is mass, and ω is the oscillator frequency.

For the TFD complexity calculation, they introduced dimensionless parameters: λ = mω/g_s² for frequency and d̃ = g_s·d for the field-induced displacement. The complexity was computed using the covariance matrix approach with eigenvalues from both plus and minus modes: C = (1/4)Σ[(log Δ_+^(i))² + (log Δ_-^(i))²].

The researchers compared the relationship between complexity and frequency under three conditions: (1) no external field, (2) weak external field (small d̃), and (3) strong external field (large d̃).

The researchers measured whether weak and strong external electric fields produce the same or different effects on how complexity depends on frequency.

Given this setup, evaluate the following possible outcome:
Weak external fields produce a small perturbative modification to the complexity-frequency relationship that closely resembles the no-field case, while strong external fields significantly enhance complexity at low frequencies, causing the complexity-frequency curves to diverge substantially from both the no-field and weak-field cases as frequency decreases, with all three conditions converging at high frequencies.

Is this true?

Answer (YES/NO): NO